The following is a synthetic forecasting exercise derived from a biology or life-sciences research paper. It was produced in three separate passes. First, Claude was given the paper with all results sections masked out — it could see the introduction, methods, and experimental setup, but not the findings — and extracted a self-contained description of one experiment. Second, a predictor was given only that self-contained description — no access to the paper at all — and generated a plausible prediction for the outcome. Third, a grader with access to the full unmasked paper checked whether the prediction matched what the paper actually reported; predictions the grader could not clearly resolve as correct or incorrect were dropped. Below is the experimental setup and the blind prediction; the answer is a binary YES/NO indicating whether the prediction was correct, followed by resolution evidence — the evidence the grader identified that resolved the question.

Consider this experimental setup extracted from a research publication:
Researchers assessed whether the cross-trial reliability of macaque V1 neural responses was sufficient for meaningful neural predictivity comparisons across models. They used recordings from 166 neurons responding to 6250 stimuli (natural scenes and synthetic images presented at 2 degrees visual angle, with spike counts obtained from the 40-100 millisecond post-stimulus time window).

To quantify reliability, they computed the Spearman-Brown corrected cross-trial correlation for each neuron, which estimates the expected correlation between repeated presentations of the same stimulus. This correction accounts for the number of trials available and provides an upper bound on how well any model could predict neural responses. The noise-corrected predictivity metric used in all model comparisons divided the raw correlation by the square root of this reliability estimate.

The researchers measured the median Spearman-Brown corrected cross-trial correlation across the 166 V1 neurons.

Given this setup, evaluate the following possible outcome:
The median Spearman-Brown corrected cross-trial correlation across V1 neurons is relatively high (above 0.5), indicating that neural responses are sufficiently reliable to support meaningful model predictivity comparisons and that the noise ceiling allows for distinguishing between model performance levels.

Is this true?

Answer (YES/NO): NO